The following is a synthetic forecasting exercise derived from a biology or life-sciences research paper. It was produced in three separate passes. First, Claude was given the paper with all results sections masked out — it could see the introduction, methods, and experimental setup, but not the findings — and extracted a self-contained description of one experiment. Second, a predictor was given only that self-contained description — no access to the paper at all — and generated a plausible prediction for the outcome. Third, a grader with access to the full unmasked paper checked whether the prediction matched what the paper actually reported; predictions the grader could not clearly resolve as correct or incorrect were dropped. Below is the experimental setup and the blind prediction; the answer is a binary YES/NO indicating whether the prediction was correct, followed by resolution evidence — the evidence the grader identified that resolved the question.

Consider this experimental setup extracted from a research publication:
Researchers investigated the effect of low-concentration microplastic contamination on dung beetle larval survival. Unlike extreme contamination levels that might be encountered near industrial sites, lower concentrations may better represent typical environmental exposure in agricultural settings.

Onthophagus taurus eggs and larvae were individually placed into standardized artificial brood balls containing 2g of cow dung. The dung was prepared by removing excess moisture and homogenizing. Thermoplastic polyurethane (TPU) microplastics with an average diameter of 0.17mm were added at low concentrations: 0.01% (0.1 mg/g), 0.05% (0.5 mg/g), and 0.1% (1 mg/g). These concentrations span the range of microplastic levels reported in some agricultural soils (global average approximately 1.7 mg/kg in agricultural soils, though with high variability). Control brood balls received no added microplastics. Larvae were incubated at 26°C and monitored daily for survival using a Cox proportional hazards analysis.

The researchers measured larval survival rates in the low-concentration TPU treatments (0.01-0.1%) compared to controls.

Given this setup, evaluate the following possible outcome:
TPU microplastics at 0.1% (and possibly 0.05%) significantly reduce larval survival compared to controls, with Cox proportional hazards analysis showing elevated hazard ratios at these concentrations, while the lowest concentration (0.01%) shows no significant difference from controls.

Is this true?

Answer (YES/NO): YES